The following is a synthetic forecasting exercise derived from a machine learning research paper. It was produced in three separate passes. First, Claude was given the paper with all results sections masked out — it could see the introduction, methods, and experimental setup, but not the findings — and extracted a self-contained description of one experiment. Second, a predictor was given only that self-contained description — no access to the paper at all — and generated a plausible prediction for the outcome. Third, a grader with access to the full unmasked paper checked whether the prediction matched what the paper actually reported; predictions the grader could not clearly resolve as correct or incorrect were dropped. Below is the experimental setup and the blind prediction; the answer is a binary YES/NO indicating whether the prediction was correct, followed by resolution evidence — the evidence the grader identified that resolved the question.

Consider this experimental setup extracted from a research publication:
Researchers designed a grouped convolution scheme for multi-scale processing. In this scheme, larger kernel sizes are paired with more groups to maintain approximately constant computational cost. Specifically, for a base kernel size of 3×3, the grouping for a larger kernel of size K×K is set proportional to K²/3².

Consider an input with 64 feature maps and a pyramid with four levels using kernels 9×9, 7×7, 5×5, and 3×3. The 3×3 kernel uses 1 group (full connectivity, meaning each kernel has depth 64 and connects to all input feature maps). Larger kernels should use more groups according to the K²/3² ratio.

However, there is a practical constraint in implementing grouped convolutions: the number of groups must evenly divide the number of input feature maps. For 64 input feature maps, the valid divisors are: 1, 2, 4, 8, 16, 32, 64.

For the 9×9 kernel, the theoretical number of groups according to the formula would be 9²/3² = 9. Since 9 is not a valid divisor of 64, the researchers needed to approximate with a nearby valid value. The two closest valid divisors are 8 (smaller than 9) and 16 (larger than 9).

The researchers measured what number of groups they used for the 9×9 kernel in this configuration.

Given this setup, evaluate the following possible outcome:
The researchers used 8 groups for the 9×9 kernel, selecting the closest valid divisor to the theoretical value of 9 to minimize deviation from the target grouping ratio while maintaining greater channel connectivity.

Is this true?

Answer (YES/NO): NO